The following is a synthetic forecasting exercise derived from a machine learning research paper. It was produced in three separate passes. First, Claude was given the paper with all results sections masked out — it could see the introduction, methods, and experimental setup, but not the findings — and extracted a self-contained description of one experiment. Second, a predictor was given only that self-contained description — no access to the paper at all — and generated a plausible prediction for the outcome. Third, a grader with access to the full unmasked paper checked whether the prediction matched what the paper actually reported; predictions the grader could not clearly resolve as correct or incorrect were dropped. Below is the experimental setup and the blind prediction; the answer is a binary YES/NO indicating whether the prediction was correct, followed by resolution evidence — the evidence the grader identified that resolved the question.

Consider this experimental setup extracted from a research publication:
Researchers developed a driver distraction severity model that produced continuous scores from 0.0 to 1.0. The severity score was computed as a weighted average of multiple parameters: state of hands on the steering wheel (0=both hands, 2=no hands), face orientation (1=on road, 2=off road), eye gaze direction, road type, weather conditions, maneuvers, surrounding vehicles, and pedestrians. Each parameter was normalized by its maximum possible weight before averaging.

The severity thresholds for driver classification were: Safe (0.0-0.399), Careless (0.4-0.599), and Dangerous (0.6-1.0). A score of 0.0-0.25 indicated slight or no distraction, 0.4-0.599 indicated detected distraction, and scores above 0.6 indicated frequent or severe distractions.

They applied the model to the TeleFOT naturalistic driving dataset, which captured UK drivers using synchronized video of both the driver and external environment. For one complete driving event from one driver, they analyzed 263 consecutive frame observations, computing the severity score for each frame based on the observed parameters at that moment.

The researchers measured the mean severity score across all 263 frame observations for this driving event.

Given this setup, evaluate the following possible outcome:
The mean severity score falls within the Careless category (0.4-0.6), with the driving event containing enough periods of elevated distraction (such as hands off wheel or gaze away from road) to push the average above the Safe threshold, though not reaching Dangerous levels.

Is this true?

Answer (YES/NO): YES